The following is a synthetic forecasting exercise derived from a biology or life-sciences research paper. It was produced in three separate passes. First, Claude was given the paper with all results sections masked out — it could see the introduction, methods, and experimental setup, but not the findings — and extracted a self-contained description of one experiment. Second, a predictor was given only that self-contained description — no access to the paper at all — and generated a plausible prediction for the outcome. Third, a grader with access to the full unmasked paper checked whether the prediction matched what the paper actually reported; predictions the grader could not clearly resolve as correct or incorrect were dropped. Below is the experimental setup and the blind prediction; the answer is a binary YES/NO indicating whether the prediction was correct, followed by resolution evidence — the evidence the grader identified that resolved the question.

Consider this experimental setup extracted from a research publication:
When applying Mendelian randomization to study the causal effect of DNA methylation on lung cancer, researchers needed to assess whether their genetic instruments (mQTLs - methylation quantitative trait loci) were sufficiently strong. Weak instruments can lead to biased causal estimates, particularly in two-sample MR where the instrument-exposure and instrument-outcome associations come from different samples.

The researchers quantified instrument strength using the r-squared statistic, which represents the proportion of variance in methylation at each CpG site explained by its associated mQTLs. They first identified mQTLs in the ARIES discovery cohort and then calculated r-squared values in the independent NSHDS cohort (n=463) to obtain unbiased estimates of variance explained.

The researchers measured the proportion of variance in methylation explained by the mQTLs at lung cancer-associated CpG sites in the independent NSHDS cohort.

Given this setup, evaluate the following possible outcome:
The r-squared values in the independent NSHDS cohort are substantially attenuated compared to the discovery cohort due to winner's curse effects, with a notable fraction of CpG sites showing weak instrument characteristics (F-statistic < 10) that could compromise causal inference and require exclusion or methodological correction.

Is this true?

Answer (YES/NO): NO